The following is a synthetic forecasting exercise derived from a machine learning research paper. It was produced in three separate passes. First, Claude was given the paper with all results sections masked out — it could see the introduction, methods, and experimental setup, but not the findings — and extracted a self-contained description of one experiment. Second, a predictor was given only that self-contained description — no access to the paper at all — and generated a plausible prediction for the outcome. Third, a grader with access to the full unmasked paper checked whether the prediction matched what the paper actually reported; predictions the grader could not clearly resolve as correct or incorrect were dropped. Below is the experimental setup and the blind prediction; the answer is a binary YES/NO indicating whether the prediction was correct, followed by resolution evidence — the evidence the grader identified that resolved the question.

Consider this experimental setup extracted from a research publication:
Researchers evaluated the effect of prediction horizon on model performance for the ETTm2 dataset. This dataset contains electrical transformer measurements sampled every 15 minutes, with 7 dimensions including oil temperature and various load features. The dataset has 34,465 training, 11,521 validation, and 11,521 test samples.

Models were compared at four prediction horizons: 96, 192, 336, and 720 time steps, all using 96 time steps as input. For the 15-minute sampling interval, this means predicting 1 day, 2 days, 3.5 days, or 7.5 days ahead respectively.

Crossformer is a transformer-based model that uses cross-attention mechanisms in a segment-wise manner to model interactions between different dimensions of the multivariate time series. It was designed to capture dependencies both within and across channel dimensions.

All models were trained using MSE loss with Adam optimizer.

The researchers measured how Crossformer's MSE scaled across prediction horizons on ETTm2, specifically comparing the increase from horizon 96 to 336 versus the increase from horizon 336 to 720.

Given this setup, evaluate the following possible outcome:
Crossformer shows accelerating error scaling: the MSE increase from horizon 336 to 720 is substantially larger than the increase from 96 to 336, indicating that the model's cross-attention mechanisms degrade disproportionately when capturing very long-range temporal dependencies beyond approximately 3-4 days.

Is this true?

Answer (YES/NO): YES